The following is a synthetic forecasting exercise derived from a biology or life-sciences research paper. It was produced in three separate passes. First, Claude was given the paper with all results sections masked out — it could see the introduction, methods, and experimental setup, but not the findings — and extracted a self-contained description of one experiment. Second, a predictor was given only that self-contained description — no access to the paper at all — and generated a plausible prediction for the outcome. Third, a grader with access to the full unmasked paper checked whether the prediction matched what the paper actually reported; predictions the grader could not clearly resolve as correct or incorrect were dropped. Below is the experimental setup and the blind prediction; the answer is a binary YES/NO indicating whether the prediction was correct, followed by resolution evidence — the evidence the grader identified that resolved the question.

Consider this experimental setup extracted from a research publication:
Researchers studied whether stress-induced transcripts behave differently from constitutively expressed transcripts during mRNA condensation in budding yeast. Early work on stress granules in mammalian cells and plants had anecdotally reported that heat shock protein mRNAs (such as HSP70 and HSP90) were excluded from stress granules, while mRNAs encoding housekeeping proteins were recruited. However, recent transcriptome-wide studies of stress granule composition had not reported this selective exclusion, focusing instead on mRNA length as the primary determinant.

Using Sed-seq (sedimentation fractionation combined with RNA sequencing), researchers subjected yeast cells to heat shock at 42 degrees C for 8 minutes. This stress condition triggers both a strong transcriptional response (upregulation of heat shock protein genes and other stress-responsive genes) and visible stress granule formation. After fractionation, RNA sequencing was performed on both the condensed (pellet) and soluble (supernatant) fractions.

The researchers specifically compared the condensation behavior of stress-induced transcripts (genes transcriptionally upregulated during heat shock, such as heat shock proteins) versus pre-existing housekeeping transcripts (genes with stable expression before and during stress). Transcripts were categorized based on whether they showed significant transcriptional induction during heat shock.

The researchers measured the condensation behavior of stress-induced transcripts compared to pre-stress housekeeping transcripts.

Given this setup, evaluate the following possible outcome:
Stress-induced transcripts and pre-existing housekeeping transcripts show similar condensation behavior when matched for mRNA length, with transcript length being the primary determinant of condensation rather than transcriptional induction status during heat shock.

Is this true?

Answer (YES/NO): NO